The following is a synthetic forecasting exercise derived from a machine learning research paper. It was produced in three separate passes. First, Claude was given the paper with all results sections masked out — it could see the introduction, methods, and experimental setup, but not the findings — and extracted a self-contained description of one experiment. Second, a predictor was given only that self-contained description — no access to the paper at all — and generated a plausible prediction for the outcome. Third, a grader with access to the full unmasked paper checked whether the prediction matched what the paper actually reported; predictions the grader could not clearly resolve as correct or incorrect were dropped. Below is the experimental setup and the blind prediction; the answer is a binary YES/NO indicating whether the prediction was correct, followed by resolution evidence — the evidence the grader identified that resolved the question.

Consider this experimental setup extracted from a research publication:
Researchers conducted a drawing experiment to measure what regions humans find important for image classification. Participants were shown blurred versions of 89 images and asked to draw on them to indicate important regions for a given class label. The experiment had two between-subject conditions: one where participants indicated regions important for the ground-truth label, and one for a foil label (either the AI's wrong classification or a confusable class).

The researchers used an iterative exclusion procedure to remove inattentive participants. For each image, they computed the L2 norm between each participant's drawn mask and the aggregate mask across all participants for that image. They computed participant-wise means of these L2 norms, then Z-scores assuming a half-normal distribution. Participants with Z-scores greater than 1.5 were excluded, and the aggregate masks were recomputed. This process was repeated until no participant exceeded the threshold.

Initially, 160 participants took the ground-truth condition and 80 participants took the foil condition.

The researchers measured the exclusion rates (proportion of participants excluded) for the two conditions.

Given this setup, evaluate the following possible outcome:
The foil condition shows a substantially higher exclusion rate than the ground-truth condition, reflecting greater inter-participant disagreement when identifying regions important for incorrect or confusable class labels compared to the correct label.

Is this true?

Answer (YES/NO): NO